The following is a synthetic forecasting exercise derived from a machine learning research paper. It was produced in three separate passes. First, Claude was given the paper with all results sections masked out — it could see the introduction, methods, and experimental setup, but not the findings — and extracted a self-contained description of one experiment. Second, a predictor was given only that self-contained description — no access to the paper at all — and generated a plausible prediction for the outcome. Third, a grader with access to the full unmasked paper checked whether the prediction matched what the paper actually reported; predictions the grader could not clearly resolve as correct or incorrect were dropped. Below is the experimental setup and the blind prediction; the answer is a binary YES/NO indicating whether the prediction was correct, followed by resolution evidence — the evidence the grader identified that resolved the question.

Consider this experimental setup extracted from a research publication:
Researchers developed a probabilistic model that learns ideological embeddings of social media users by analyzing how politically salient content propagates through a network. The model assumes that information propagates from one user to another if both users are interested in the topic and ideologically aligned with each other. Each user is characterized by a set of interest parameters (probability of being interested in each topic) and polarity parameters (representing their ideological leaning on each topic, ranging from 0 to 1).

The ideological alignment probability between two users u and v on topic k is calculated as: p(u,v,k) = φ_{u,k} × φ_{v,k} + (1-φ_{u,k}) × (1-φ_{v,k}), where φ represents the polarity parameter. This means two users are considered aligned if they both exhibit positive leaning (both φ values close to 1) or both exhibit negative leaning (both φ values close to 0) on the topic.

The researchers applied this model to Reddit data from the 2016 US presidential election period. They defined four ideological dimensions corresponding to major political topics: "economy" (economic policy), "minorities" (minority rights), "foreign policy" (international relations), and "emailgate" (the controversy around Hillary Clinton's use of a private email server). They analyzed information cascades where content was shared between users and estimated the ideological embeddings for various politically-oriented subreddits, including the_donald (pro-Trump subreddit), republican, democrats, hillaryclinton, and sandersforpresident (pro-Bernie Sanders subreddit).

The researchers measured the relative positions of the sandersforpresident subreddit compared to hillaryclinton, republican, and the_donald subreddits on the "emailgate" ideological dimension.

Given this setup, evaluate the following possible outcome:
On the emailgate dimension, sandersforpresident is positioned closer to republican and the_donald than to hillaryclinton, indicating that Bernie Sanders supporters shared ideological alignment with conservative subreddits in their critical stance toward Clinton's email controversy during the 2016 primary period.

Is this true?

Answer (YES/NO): YES